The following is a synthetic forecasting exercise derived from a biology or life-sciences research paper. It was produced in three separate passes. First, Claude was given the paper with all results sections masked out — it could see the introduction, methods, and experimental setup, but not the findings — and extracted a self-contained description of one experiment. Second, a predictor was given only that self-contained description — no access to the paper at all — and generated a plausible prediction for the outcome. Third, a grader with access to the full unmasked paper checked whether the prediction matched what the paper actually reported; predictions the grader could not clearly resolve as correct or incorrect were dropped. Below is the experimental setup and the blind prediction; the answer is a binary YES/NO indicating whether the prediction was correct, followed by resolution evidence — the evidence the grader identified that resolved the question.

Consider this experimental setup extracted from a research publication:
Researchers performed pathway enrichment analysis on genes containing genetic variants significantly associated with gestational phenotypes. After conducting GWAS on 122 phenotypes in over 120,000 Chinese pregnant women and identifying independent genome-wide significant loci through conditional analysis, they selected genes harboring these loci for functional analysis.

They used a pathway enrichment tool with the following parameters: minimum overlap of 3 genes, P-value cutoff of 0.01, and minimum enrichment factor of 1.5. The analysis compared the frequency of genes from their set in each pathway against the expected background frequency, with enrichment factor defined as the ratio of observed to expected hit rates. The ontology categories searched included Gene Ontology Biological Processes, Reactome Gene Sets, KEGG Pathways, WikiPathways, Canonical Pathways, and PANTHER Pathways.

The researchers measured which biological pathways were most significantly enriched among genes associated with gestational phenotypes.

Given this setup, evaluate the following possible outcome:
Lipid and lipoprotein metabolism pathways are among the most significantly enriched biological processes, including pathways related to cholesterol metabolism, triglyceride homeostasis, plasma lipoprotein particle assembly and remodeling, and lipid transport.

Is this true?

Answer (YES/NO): NO